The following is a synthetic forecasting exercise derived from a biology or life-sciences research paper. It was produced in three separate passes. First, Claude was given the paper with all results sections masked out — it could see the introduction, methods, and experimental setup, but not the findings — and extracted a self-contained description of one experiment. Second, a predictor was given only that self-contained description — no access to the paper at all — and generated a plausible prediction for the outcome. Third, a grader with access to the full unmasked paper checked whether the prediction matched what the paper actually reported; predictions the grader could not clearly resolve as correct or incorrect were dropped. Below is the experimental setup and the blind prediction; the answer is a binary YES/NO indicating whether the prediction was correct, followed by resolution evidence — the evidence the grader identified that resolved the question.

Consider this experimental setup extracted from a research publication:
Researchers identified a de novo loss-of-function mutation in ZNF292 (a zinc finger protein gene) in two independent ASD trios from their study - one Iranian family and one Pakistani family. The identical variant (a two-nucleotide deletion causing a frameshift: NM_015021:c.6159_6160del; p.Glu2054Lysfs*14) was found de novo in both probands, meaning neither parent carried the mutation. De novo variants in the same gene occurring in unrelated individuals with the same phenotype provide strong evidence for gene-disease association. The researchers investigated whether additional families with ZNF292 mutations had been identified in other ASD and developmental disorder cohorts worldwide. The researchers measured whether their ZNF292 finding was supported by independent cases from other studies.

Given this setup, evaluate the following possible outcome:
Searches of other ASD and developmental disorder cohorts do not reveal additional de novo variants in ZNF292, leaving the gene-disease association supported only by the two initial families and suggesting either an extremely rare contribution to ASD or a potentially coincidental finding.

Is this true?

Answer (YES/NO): NO